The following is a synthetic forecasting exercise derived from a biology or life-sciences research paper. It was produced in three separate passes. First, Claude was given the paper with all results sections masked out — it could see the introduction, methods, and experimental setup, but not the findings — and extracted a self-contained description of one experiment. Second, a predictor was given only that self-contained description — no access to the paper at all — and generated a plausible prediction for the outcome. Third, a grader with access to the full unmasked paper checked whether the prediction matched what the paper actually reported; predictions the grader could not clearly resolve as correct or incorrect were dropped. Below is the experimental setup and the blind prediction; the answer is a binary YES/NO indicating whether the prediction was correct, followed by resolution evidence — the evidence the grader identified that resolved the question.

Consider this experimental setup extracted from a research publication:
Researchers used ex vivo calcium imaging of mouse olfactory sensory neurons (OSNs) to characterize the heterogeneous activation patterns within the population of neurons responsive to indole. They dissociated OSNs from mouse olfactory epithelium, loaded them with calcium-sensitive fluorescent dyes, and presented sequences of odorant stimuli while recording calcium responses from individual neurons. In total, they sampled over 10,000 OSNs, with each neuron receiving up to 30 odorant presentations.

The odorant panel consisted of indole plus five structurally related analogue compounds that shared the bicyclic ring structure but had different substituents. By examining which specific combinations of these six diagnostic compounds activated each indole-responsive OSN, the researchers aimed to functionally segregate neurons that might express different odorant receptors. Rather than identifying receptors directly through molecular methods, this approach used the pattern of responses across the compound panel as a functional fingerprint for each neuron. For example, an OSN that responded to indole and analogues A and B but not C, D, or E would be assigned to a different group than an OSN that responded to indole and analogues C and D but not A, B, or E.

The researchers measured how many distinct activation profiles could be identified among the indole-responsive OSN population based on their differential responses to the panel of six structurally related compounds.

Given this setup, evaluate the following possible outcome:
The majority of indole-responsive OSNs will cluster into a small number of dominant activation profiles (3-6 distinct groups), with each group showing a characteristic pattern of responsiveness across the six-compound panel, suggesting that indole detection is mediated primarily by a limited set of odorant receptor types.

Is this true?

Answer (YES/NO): NO